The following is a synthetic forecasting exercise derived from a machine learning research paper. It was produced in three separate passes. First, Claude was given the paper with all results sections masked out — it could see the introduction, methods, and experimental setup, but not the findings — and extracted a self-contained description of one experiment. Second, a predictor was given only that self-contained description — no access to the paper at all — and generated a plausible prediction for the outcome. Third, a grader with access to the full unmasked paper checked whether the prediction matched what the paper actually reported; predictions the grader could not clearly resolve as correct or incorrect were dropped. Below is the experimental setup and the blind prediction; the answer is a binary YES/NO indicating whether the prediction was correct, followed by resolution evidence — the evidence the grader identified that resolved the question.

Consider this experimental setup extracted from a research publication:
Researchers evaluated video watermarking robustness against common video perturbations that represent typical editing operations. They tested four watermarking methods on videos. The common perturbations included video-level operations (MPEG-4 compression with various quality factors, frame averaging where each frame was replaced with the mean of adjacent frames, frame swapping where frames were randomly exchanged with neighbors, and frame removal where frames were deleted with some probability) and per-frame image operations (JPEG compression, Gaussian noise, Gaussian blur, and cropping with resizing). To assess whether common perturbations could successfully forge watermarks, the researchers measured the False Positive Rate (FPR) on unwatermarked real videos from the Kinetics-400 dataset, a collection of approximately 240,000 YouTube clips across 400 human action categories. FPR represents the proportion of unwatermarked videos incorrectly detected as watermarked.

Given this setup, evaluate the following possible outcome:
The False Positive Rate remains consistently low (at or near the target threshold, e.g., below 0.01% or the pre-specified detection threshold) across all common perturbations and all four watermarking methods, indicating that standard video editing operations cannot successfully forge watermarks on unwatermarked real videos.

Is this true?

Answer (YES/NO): YES